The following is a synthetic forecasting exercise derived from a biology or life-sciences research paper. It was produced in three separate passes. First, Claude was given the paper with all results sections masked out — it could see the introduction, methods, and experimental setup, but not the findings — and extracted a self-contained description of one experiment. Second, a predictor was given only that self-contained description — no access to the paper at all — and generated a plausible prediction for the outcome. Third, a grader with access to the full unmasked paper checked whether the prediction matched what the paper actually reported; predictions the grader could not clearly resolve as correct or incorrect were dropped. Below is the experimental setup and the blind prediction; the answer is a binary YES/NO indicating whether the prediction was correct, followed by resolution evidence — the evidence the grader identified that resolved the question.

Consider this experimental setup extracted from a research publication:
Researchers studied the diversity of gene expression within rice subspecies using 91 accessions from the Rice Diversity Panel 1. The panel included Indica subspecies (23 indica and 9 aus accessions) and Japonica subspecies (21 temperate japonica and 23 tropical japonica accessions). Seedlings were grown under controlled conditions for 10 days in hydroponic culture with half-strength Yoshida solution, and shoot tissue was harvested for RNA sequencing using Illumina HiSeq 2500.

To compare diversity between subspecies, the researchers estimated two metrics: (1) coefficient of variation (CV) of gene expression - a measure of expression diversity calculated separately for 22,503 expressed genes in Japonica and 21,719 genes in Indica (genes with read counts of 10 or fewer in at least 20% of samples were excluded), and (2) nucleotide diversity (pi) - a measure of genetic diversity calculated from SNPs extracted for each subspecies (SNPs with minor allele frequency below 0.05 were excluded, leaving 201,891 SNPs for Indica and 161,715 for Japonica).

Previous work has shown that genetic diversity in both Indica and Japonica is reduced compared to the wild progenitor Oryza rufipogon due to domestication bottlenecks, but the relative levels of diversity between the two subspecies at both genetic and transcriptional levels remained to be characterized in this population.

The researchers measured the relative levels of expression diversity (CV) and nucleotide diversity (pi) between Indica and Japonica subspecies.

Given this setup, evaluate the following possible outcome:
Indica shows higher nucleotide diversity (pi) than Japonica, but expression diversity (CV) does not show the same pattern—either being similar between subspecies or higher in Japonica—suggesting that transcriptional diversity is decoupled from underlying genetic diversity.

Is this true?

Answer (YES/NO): NO